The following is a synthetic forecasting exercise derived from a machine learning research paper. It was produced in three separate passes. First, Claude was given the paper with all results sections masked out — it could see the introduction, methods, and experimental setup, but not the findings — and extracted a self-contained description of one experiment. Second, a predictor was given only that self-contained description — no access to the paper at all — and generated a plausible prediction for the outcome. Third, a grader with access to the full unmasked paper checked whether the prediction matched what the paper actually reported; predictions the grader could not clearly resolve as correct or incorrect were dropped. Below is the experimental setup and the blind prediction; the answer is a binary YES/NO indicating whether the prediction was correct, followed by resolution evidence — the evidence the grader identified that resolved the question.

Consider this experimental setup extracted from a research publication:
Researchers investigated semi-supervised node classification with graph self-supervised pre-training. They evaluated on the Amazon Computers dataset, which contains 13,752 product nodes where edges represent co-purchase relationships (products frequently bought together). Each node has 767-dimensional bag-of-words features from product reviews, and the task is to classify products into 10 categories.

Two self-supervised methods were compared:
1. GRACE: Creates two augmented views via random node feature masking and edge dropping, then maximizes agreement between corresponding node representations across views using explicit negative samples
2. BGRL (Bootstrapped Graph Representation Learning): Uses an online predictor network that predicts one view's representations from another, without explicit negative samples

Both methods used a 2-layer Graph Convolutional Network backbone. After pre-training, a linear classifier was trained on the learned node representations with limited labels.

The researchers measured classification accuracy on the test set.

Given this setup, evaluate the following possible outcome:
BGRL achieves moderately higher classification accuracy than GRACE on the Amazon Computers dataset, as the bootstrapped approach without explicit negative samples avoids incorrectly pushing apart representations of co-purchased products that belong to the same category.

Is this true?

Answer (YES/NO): NO